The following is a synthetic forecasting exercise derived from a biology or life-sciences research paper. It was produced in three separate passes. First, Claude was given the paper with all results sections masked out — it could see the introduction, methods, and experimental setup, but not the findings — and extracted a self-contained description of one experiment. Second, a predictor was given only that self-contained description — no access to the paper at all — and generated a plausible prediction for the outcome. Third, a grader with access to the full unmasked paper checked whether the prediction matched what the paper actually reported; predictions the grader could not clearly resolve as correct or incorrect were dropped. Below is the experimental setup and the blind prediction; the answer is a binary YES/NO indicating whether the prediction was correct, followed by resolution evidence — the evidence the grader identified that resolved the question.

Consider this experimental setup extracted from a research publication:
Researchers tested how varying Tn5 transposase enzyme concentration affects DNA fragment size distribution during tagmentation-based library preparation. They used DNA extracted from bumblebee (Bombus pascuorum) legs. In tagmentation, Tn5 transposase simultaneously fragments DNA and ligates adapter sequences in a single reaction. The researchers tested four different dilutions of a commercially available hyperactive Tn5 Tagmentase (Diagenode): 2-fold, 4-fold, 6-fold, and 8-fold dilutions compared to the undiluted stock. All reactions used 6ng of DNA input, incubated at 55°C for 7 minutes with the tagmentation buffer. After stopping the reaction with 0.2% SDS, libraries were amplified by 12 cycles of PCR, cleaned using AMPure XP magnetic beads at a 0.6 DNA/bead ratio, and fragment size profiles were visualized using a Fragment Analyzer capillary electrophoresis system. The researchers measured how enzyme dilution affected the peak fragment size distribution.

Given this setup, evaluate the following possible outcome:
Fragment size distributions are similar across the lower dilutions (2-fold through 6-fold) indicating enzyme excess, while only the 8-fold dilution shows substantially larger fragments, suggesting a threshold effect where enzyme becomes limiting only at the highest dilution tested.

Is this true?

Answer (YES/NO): NO